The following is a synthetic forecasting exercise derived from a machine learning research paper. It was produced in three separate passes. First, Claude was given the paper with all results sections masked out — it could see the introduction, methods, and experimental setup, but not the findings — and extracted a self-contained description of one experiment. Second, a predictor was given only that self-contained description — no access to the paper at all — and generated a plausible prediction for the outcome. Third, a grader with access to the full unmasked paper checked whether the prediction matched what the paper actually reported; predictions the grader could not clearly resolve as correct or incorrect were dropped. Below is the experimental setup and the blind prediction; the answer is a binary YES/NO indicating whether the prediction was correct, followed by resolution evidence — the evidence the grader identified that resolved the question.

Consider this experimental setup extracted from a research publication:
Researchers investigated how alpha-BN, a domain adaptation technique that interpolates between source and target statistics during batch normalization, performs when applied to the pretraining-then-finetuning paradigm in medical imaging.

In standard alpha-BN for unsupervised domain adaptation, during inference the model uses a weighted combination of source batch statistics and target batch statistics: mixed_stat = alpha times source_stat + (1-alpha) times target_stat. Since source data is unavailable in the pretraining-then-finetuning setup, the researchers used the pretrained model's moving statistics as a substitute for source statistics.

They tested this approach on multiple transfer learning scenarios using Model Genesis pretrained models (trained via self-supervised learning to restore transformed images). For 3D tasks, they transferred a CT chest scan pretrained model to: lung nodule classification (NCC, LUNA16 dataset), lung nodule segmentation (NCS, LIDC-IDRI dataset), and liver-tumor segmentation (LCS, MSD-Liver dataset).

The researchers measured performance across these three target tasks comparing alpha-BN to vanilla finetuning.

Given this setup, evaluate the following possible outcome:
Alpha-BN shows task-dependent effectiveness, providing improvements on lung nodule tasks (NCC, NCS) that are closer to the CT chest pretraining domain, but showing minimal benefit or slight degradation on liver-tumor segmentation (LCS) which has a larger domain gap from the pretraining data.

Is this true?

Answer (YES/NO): NO